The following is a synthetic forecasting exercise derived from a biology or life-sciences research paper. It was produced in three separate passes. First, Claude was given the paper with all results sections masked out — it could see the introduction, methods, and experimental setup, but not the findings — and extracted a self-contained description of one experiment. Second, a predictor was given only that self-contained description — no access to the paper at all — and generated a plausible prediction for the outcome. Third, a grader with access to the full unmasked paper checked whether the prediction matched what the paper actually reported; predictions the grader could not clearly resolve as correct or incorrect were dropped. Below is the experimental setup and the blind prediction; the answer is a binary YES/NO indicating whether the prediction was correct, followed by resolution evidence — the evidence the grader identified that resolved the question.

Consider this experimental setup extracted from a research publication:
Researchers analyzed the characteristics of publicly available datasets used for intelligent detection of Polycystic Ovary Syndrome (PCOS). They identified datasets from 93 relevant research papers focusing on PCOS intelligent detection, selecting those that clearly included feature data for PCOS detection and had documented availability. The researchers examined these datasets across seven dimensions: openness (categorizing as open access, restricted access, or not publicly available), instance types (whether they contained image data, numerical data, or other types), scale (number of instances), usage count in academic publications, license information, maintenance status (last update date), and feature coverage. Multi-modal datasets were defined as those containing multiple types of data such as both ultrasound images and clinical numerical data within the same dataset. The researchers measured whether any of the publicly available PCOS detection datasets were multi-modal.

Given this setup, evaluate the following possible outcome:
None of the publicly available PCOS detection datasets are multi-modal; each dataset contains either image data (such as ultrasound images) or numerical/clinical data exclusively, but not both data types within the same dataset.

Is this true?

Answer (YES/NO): YES